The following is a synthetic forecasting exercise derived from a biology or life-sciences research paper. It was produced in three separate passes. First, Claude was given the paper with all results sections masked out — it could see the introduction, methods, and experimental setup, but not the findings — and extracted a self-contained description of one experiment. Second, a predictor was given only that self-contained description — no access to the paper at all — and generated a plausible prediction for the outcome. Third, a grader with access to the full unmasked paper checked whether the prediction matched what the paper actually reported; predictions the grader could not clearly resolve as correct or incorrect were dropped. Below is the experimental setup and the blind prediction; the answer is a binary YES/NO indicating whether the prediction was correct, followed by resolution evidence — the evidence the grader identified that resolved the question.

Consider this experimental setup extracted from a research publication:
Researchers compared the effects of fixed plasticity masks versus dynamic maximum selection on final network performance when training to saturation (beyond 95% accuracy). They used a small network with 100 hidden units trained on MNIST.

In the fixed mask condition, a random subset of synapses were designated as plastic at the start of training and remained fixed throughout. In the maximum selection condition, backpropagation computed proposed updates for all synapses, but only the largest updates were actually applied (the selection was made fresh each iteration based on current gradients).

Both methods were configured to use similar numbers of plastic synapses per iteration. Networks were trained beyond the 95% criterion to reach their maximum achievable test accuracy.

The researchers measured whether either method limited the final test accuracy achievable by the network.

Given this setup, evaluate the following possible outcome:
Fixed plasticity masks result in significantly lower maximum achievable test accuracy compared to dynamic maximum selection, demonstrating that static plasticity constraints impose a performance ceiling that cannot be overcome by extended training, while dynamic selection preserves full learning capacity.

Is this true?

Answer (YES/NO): YES